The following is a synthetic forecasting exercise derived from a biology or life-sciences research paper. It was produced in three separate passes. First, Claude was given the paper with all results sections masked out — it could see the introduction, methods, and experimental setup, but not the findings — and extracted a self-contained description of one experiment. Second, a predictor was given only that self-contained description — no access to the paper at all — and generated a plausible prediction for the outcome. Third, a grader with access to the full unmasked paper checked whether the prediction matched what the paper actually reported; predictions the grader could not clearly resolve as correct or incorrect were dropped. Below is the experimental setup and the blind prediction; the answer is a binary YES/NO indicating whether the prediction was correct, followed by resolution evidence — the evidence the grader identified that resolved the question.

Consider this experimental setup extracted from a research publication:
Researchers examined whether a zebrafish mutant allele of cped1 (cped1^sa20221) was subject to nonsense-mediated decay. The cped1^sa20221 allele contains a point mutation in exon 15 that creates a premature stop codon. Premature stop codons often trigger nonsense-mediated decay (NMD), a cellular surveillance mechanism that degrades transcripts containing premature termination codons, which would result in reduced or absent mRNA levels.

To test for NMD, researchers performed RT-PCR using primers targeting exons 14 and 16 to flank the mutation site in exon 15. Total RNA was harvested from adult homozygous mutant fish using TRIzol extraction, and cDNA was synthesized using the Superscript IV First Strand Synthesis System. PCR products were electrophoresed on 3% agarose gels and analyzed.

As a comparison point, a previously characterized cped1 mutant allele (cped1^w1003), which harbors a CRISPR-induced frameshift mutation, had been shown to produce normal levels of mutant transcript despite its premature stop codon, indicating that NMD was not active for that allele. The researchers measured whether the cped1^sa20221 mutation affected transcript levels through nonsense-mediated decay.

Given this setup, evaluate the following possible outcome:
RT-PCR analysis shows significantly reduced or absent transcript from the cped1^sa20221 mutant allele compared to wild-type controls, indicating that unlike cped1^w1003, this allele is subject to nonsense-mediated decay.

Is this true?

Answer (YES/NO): YES